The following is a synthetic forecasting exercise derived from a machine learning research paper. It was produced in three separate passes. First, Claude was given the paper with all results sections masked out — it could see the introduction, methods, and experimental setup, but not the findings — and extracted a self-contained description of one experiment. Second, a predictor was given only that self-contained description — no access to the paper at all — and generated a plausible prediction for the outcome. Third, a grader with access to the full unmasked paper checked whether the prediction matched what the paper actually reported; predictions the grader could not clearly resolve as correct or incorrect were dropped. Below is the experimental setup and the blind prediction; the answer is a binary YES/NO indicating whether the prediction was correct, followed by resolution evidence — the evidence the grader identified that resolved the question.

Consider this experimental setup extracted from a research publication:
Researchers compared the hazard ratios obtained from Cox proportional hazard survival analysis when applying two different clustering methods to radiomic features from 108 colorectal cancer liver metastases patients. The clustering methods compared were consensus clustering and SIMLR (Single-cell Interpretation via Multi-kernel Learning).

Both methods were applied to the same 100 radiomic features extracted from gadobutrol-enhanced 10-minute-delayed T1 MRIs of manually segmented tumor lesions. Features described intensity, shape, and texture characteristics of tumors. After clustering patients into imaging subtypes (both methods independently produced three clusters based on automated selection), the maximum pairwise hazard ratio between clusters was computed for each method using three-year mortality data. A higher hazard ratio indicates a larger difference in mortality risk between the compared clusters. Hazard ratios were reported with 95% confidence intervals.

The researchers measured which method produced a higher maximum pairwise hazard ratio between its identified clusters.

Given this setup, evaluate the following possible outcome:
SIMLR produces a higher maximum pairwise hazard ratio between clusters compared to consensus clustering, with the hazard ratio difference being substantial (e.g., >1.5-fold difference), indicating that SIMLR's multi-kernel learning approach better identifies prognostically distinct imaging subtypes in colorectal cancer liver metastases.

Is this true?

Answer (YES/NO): NO